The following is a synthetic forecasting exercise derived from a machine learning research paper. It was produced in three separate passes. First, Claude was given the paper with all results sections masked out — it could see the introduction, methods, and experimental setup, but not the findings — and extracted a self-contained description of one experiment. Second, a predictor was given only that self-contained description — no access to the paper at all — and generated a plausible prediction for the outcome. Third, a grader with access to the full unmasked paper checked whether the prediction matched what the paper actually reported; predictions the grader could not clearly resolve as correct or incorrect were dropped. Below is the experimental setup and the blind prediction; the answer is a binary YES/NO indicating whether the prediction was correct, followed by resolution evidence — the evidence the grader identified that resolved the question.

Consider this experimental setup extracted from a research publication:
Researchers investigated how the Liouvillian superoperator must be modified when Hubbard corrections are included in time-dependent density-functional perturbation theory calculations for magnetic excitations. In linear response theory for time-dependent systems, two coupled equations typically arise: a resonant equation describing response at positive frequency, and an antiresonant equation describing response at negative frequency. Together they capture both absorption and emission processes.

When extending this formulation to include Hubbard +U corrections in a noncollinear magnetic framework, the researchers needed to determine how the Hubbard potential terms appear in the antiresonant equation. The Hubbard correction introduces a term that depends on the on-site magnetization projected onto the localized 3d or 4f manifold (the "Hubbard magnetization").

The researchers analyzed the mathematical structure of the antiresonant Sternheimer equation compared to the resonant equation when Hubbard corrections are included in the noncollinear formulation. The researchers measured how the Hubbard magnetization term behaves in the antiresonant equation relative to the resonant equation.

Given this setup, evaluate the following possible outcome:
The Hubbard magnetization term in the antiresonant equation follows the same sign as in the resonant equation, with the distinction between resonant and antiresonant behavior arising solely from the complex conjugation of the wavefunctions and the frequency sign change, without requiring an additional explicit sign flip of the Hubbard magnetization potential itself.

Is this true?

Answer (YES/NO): NO